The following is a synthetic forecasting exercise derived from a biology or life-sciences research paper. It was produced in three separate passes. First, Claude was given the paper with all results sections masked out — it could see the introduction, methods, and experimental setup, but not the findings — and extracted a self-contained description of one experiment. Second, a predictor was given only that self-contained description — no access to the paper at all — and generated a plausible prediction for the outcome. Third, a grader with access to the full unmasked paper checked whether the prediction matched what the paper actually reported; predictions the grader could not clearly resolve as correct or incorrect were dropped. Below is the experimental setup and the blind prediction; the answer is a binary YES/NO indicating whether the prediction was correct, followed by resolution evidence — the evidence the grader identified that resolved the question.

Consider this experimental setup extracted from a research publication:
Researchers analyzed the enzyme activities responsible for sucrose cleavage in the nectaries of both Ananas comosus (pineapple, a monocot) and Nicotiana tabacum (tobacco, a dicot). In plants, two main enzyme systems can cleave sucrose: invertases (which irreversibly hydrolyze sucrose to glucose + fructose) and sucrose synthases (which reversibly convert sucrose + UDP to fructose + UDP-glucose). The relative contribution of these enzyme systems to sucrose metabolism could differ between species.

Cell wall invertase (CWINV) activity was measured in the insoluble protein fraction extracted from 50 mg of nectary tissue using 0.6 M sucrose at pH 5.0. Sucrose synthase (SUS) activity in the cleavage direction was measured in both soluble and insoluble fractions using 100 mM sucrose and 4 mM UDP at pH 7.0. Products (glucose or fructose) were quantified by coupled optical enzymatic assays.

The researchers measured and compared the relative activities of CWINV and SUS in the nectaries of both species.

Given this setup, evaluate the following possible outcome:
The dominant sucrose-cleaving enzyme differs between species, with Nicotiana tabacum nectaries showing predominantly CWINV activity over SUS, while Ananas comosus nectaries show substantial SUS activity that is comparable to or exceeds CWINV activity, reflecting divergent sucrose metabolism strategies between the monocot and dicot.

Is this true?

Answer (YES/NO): NO